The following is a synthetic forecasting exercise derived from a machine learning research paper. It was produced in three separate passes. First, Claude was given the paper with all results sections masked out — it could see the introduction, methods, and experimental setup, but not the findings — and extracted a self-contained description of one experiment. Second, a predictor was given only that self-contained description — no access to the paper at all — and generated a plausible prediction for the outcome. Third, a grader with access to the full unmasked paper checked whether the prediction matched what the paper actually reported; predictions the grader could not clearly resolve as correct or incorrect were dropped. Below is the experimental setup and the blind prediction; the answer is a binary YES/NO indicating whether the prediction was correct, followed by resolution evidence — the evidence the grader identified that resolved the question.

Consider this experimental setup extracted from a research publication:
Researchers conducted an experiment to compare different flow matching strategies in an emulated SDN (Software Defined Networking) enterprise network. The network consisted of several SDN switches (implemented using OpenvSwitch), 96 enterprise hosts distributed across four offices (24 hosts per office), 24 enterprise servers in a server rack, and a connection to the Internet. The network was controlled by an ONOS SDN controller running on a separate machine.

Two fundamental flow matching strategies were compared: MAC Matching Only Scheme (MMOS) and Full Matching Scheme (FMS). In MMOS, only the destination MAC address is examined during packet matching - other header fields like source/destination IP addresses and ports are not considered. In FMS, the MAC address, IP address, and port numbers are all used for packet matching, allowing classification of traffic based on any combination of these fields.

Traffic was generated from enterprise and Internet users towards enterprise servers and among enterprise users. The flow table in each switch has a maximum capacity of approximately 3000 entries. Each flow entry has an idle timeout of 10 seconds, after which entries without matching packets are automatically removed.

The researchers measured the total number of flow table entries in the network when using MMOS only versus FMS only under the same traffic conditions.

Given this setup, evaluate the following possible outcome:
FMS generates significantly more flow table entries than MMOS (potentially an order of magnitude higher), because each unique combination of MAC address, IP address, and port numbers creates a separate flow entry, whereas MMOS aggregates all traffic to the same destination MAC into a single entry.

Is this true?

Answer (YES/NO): YES